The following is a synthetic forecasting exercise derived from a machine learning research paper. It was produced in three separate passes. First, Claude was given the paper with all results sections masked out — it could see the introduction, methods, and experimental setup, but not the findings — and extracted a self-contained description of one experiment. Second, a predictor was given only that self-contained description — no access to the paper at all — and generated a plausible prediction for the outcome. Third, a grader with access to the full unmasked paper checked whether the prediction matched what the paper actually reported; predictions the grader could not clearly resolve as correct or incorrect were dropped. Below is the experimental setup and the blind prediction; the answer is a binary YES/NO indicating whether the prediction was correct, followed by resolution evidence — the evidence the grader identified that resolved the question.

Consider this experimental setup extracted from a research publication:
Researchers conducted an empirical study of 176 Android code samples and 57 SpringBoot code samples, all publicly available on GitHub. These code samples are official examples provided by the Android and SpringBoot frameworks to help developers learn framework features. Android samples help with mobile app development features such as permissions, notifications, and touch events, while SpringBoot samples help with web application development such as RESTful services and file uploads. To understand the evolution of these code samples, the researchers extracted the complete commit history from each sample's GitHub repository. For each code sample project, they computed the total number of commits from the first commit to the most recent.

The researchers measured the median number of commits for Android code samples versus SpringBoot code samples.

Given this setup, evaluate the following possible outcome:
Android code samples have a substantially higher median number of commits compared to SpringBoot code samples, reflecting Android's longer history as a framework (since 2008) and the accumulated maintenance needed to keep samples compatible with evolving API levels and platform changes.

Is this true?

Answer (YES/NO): NO